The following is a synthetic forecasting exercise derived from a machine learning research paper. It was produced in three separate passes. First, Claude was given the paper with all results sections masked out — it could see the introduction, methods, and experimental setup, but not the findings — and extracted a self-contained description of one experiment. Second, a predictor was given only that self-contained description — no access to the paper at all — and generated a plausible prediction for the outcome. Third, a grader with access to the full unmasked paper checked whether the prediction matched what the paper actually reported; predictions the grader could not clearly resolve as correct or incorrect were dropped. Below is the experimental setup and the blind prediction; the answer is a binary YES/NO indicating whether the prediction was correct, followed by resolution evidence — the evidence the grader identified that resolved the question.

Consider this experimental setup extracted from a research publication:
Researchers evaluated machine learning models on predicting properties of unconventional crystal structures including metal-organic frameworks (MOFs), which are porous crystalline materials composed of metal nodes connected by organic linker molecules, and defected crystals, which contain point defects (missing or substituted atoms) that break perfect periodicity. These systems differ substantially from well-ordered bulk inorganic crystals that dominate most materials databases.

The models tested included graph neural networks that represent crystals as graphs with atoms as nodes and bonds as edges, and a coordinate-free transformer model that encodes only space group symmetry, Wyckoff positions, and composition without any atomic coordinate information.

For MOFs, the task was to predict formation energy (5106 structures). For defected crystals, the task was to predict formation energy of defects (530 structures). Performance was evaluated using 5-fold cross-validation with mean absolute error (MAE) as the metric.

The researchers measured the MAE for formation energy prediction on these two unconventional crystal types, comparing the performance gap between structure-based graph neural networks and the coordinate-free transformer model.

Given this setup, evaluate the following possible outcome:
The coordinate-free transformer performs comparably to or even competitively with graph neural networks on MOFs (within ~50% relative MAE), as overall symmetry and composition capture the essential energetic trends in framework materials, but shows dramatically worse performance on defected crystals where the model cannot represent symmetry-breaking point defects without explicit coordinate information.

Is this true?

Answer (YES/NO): NO